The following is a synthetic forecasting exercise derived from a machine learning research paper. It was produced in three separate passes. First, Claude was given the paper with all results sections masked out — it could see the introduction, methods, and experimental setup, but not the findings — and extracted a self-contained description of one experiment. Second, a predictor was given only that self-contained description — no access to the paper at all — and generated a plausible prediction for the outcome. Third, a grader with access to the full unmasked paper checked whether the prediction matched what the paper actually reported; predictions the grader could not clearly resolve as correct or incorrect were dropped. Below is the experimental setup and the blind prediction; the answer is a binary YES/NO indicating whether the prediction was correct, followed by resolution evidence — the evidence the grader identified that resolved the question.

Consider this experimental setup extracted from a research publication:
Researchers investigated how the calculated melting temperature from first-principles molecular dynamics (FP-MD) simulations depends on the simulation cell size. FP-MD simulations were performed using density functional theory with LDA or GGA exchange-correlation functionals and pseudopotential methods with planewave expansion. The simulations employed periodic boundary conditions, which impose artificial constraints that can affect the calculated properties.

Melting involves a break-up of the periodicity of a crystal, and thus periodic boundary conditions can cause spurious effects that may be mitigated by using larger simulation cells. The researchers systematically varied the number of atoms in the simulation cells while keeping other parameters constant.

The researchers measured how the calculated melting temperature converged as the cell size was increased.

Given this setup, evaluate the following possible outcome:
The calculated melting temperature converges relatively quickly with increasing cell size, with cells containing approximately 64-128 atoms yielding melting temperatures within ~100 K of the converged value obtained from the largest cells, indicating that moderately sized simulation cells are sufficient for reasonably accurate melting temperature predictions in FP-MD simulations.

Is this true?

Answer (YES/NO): NO